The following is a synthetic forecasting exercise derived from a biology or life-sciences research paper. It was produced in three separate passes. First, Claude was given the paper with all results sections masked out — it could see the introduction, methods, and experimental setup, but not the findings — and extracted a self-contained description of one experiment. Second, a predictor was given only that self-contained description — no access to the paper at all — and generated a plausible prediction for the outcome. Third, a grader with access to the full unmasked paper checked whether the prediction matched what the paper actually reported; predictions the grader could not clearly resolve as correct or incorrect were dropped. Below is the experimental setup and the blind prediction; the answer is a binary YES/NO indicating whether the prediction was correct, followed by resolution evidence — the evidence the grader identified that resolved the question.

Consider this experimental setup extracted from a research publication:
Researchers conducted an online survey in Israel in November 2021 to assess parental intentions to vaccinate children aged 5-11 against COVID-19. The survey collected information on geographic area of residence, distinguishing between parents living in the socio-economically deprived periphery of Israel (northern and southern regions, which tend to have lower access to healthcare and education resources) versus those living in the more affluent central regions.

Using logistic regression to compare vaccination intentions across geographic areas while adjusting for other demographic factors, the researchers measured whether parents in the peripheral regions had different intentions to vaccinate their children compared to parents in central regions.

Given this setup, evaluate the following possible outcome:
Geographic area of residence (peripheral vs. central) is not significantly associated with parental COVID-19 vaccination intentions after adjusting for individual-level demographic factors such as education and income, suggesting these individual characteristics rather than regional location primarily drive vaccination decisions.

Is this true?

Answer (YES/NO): NO